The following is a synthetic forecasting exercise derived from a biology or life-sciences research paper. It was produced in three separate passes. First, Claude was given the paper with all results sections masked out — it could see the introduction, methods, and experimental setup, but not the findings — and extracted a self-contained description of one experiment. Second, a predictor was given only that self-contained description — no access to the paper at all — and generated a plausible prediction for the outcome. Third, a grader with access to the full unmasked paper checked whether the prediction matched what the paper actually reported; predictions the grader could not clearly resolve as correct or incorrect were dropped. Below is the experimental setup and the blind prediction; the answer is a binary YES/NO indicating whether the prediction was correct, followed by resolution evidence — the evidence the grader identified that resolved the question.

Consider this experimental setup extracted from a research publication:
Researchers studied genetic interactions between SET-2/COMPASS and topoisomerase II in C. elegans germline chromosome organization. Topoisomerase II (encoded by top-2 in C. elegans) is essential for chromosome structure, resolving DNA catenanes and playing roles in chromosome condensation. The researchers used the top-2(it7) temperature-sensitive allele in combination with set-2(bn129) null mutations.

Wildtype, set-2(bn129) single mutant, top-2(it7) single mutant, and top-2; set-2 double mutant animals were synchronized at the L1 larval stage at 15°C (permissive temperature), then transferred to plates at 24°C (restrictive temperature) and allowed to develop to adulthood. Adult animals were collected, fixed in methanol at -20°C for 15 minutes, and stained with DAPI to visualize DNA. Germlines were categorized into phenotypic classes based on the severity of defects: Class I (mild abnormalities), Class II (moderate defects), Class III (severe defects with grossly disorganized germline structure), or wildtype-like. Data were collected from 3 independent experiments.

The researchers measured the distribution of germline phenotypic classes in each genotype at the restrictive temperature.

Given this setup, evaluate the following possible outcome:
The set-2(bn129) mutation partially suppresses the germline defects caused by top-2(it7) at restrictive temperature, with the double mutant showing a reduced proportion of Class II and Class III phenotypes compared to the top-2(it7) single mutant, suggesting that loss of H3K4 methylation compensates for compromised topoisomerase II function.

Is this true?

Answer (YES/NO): NO